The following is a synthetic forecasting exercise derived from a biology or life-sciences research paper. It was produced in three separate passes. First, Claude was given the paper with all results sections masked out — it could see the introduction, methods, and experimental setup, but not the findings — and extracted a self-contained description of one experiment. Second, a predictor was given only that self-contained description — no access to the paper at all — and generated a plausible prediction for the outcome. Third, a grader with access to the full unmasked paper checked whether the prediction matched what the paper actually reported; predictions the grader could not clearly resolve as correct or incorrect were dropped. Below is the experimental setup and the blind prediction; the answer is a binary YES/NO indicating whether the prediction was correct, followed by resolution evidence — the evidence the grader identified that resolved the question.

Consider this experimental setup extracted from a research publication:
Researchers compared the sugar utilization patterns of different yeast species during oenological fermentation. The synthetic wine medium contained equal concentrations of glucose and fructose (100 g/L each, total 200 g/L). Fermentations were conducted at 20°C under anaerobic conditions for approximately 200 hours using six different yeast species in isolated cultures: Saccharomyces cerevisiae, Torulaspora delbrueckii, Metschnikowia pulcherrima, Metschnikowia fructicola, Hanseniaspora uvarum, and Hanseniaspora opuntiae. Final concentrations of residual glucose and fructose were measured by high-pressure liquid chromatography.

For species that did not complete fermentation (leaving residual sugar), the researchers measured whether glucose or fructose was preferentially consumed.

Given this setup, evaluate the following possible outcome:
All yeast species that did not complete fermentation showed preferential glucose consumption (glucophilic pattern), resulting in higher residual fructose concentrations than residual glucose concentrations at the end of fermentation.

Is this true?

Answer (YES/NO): NO